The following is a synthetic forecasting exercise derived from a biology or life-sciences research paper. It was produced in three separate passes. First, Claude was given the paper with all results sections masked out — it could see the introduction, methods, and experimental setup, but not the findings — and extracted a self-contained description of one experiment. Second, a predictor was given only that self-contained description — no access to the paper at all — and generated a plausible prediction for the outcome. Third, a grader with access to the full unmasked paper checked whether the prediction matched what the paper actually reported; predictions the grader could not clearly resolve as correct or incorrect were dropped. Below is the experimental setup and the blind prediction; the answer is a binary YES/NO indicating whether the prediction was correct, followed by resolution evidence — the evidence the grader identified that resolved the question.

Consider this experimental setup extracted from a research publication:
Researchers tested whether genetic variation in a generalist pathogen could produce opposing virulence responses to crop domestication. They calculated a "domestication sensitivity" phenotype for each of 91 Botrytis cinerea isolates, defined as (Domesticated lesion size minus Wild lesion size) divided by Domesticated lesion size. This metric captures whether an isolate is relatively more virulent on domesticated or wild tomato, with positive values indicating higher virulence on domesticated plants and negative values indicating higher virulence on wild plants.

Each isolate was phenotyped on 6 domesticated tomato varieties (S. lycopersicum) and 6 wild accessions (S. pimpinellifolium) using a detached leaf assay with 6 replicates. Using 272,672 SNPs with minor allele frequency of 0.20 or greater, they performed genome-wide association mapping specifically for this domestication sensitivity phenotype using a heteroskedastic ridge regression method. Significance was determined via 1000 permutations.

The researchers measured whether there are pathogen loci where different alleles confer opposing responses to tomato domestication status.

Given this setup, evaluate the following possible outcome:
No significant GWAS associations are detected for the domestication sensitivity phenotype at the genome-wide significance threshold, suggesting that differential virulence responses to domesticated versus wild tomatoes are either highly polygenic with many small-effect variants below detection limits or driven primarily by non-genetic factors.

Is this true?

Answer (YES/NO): NO